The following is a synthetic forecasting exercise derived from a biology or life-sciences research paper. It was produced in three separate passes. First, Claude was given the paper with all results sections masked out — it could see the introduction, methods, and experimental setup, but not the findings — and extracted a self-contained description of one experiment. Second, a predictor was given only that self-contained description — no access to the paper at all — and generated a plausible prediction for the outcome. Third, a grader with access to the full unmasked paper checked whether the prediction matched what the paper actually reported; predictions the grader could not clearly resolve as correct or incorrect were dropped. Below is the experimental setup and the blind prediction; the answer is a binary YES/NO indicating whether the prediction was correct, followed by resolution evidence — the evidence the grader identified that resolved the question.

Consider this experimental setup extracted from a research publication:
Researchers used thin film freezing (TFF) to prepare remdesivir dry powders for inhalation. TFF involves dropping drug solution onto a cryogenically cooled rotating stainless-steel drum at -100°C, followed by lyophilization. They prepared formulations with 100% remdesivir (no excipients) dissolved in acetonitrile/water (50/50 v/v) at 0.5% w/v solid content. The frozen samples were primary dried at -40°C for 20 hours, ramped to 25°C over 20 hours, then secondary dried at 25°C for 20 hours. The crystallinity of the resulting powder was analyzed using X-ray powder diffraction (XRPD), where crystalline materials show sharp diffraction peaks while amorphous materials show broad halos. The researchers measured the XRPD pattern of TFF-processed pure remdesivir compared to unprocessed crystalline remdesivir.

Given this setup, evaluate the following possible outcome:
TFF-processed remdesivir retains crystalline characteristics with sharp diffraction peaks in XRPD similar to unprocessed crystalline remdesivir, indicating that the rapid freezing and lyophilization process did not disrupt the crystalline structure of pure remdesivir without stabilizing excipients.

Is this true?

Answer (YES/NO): NO